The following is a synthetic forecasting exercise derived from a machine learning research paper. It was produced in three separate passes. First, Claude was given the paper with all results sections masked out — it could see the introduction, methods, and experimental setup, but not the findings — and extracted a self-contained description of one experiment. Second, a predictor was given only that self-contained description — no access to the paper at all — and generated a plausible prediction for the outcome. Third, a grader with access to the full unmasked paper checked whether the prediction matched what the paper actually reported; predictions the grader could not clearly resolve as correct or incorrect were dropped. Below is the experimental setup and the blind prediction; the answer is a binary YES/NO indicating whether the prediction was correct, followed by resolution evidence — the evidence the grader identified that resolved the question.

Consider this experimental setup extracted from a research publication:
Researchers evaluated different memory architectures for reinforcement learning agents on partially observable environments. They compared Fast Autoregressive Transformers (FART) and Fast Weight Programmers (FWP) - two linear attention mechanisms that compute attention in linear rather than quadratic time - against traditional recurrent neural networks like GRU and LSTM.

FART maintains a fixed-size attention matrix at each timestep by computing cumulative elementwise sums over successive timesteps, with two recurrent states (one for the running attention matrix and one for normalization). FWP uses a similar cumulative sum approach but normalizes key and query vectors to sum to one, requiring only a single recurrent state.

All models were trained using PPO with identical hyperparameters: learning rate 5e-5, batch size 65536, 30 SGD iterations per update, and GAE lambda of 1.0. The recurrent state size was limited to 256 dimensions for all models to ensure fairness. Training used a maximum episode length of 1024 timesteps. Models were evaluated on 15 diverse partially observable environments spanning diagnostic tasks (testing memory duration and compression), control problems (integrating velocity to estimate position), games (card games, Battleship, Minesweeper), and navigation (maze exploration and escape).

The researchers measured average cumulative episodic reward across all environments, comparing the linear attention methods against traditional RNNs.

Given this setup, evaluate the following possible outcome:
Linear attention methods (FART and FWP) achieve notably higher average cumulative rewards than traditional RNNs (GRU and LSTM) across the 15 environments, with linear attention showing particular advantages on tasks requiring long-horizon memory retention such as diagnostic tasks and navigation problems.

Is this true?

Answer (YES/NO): NO